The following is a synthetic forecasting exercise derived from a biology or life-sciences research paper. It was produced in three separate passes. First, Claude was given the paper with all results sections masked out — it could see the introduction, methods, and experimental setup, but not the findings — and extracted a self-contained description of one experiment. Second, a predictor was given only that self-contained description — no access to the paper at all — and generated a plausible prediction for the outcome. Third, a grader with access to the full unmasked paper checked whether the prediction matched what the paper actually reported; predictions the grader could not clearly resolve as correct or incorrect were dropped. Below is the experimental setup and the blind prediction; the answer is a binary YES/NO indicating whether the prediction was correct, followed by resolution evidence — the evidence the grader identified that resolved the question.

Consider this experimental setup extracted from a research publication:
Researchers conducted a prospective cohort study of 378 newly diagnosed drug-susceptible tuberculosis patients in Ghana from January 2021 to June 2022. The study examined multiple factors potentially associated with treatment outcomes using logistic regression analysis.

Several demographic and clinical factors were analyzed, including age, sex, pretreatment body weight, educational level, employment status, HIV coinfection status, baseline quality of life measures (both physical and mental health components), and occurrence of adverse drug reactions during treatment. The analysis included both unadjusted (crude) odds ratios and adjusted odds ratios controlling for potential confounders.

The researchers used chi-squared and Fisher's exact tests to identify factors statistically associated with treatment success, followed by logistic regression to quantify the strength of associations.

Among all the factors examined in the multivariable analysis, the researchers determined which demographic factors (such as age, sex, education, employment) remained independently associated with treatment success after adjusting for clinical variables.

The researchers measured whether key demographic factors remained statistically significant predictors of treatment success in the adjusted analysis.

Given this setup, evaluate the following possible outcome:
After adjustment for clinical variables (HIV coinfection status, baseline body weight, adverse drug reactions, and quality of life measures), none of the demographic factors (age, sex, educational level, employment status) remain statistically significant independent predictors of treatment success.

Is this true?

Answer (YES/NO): YES